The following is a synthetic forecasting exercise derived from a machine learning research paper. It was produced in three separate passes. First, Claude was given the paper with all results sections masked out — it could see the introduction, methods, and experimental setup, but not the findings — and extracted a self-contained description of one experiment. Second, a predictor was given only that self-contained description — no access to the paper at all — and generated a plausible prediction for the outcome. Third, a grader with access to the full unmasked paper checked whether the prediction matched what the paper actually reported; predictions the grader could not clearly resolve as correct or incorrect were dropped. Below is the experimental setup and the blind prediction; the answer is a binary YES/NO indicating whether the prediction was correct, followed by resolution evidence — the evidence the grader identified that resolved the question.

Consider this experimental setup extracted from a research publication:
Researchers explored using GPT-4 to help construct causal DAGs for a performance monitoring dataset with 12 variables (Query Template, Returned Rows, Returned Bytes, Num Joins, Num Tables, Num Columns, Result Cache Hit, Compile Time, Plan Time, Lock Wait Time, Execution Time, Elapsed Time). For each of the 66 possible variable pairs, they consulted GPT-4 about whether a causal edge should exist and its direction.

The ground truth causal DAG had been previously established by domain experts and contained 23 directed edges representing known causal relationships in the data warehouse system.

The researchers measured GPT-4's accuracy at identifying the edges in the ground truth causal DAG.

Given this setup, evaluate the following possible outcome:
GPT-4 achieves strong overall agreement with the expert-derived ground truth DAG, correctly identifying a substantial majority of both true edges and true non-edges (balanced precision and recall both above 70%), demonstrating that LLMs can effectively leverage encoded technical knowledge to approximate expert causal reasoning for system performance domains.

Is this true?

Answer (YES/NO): NO